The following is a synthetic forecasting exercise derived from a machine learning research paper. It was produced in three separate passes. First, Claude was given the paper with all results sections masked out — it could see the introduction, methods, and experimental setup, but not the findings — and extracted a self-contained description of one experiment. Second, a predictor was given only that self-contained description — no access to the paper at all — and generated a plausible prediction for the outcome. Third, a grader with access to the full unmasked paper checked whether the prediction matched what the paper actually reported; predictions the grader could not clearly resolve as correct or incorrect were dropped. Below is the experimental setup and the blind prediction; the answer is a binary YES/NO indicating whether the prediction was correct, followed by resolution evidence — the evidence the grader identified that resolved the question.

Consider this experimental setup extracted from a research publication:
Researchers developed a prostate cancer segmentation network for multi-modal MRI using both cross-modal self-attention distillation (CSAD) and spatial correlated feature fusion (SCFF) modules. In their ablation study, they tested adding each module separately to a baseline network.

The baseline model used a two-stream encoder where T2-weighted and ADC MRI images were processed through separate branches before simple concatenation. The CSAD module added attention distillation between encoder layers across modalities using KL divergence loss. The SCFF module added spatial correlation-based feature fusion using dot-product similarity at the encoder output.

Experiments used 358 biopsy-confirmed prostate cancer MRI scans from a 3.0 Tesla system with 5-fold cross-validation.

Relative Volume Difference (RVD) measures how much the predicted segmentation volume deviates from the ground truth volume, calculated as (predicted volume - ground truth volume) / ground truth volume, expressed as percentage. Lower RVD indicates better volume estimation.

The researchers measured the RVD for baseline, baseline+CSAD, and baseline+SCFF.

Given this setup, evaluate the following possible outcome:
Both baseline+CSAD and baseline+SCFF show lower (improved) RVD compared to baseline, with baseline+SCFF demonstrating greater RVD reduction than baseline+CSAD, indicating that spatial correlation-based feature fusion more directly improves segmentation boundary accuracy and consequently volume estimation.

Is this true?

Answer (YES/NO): NO